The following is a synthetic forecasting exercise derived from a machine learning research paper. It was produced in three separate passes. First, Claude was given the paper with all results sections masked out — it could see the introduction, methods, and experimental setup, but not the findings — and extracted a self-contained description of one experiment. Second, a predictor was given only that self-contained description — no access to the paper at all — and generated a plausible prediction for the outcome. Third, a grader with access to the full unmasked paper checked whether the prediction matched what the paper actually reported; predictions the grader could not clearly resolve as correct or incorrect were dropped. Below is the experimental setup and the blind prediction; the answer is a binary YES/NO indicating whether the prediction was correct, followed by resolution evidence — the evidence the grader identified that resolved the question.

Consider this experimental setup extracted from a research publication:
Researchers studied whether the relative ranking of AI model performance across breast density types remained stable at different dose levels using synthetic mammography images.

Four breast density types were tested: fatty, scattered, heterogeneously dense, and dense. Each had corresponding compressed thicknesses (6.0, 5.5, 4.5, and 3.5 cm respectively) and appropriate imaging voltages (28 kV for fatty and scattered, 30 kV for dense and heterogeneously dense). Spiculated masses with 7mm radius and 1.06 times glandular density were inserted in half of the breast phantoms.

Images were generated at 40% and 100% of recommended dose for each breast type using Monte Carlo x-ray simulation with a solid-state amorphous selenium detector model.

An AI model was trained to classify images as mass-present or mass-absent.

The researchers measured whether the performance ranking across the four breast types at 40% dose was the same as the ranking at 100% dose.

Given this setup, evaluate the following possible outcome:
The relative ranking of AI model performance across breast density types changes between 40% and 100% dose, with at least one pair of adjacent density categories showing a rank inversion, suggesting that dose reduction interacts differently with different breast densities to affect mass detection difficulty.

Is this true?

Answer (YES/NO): NO